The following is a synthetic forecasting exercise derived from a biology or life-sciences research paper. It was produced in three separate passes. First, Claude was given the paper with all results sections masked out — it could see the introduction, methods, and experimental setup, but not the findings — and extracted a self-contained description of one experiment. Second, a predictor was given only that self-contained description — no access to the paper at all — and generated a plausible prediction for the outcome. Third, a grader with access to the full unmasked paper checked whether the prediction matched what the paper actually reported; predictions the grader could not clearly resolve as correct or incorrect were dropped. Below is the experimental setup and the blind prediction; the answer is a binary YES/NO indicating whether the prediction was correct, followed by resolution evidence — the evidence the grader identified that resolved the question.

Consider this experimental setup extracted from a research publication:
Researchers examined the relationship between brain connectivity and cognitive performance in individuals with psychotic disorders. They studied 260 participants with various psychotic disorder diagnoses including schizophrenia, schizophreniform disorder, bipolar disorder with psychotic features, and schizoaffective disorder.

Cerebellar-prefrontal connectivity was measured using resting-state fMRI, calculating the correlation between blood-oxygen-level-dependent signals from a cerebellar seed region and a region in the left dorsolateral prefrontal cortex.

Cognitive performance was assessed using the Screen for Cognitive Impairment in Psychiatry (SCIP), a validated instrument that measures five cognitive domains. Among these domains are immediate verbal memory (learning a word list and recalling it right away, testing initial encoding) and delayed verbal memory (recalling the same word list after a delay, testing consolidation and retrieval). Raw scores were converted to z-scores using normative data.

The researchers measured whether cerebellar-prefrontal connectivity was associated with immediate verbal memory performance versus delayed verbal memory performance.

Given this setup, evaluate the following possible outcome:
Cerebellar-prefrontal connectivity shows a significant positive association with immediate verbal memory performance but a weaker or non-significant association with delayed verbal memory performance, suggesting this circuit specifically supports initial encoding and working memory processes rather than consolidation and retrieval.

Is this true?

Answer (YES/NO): NO